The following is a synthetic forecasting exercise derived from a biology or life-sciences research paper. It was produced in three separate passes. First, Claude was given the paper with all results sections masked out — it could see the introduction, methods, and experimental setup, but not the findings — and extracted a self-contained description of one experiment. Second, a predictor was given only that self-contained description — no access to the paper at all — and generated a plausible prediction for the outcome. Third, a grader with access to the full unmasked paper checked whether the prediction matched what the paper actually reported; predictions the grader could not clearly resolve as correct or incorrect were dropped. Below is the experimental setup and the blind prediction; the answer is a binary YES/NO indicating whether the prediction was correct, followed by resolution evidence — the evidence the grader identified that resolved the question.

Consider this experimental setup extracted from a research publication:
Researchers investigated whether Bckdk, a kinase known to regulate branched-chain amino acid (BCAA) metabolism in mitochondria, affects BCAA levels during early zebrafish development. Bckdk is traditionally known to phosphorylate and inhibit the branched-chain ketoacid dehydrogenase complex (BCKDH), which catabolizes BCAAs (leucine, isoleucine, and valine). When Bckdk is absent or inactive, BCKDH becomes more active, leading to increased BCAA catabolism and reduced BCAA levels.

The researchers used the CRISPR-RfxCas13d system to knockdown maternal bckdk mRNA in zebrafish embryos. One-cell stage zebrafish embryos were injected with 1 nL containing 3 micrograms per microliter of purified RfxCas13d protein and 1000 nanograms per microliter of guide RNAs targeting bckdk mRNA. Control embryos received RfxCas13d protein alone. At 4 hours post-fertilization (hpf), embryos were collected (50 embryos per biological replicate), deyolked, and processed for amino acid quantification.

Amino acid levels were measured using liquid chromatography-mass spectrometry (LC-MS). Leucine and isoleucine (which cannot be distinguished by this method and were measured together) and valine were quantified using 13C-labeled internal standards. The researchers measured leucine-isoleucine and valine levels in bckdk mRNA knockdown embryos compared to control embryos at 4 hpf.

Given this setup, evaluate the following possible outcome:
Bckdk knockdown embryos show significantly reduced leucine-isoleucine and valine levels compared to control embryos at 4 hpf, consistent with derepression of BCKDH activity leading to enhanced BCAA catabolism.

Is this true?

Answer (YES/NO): NO